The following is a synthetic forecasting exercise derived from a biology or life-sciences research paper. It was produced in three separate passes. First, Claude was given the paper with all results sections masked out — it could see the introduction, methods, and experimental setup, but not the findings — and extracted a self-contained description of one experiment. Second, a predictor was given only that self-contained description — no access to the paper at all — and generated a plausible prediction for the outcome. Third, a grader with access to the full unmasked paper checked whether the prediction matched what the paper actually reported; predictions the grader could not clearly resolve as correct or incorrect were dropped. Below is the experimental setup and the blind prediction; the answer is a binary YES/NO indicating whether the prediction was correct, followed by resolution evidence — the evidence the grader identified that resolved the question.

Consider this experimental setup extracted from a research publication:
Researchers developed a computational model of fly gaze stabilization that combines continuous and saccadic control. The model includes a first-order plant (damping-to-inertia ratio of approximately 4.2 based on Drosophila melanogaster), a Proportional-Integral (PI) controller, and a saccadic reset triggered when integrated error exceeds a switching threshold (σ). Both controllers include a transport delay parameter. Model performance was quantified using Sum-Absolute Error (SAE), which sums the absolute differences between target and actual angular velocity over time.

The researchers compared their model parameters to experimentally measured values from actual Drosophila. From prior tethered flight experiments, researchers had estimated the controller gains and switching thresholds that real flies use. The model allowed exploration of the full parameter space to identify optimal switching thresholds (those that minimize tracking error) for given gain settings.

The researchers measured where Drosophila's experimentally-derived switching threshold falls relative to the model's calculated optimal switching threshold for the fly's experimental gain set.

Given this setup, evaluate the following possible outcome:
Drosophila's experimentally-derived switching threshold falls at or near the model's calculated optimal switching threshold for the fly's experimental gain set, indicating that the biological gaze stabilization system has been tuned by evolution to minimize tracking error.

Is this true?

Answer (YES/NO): NO